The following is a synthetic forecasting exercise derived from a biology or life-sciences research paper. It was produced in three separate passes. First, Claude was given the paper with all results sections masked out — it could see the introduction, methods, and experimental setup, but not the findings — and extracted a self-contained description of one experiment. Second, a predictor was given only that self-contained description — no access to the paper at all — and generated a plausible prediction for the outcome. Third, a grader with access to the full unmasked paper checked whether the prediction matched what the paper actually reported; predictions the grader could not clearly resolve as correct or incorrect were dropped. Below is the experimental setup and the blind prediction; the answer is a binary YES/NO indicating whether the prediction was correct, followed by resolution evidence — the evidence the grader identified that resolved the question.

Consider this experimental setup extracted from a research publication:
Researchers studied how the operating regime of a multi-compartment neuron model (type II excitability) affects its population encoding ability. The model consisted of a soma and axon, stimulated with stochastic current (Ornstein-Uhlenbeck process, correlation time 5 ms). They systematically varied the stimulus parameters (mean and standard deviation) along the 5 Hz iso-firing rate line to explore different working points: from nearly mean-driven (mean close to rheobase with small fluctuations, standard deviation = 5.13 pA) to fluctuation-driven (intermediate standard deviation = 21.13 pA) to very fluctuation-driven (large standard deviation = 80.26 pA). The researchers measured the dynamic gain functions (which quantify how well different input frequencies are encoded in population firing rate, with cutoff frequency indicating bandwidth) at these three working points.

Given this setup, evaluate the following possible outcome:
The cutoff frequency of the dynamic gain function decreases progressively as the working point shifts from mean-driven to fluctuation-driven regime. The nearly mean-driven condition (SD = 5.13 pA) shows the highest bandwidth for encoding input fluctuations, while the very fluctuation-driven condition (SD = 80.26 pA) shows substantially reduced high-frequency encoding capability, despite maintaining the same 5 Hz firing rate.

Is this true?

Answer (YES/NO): NO